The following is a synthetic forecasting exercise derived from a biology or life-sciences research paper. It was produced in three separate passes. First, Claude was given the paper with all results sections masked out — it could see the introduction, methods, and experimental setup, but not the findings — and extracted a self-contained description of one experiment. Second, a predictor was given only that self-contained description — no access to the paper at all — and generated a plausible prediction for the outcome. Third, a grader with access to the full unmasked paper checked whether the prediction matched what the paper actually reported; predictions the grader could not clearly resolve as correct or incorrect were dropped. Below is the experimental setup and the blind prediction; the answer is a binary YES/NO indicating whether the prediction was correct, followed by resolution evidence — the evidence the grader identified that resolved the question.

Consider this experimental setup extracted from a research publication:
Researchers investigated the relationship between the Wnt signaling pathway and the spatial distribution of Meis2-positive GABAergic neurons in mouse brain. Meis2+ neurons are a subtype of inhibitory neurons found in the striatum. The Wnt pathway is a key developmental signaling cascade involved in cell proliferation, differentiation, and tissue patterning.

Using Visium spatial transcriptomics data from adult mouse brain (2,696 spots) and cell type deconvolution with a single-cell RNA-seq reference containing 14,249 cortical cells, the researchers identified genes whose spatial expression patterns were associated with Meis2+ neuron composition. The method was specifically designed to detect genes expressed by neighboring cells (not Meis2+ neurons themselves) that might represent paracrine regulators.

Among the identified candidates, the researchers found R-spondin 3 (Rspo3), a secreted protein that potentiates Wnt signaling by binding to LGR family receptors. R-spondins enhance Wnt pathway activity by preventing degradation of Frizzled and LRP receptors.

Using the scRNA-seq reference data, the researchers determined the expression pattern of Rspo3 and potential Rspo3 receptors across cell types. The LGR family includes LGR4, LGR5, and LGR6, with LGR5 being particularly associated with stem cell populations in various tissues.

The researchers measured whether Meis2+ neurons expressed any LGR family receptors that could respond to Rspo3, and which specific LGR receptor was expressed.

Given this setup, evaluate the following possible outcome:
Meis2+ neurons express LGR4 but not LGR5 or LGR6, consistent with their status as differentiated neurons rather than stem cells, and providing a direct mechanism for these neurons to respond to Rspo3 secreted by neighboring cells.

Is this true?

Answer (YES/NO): NO